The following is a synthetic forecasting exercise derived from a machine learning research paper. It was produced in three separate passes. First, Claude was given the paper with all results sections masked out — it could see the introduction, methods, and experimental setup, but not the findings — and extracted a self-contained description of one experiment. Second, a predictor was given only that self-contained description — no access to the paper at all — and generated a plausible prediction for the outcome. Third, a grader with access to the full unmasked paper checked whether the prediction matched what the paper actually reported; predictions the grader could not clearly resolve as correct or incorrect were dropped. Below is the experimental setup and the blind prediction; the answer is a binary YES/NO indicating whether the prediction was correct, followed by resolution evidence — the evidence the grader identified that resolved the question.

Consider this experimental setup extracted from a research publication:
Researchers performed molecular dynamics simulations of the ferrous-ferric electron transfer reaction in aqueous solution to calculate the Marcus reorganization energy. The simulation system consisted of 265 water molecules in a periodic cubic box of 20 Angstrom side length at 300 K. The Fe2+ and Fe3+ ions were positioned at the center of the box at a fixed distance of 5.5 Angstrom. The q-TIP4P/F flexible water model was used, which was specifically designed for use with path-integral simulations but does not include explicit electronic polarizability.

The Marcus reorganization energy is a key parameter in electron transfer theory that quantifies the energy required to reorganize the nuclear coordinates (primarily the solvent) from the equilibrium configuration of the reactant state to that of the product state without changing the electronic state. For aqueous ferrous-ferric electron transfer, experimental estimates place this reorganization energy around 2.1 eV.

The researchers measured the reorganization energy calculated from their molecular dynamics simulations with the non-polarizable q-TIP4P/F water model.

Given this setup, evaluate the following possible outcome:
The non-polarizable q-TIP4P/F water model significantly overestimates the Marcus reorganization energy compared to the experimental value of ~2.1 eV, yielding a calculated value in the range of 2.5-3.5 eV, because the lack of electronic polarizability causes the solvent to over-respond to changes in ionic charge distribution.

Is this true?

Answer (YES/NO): YES